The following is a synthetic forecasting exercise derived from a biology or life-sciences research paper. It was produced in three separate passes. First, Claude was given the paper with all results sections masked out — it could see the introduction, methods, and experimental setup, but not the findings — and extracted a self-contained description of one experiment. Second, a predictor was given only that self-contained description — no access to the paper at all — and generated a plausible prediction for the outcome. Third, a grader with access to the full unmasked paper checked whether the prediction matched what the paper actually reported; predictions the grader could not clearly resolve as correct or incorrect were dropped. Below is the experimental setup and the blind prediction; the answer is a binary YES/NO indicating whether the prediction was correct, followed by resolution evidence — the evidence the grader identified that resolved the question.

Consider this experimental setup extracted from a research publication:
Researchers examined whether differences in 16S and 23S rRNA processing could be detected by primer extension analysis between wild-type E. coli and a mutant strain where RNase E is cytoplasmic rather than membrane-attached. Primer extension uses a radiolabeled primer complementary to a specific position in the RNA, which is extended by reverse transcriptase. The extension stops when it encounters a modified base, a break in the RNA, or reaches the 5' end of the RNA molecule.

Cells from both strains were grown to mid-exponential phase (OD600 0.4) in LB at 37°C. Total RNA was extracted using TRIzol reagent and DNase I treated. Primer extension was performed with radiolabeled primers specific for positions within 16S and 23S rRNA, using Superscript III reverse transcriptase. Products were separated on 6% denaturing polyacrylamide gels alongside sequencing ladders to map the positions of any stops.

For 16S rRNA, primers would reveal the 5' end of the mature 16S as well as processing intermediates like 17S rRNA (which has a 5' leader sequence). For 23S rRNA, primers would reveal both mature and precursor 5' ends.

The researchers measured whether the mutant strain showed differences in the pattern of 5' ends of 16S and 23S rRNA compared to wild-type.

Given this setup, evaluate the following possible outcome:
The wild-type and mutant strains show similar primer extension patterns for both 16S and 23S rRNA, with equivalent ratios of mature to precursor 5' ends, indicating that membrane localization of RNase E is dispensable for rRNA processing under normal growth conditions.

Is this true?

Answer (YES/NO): NO